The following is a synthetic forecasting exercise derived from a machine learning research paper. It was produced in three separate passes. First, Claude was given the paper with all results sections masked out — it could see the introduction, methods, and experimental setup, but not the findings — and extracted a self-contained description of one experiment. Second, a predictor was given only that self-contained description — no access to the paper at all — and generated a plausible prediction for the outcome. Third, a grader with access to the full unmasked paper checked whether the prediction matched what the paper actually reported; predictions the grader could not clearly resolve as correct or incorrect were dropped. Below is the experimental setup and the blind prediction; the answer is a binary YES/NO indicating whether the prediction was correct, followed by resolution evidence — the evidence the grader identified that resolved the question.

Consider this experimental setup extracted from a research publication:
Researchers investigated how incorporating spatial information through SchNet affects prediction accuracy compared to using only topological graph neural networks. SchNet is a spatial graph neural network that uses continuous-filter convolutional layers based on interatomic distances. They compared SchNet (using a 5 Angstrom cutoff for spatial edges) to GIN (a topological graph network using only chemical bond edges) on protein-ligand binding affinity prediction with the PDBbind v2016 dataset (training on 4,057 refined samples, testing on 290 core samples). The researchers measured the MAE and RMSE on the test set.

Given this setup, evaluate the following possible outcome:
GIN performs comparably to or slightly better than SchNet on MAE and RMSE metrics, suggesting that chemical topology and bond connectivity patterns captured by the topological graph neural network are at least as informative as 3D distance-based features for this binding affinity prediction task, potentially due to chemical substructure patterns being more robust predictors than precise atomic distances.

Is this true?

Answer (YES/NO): NO